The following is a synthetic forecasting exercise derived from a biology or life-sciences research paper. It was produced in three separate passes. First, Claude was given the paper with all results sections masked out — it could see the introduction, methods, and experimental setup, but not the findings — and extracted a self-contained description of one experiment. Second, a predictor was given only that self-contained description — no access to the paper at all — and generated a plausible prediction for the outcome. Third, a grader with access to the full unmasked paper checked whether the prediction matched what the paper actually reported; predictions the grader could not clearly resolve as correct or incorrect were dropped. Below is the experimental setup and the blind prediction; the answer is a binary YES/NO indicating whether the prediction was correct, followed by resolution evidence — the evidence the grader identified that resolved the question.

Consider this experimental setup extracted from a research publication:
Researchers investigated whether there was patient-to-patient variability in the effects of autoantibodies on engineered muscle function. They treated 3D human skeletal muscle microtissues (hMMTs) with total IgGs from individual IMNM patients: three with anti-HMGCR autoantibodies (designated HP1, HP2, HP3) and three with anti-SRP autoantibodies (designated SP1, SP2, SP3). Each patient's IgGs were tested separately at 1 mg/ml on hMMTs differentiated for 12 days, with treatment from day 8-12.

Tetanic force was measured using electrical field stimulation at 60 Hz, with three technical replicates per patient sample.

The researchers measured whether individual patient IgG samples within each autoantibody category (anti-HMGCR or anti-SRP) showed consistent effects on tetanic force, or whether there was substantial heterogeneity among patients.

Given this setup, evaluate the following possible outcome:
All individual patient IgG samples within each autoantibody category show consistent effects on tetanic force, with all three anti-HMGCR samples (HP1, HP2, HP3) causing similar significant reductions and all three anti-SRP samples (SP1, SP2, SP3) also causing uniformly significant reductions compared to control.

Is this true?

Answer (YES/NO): NO